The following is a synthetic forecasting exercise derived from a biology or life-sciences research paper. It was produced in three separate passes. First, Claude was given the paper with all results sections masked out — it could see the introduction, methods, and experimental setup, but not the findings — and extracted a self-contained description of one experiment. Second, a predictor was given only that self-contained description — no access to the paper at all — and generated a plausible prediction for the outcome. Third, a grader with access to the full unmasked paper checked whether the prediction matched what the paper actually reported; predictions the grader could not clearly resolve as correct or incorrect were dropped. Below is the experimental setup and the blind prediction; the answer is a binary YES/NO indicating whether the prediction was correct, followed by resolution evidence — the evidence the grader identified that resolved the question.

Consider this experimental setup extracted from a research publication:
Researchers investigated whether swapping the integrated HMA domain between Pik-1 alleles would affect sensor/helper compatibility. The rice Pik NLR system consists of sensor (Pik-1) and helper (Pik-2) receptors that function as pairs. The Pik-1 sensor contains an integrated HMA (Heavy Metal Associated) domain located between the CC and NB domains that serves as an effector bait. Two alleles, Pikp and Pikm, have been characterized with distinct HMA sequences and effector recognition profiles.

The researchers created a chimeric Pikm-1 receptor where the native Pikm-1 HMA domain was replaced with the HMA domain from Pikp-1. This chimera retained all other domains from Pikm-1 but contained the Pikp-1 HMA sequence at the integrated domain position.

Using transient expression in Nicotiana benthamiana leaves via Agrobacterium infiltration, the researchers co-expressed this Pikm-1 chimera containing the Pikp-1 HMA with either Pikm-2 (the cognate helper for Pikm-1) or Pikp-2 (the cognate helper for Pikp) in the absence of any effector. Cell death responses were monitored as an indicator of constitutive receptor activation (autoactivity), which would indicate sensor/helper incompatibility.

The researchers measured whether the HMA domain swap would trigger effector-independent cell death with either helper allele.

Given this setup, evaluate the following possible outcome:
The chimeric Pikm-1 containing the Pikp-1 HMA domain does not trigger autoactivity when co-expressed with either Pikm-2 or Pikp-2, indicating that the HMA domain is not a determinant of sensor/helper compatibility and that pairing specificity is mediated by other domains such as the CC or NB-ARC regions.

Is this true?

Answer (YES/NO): NO